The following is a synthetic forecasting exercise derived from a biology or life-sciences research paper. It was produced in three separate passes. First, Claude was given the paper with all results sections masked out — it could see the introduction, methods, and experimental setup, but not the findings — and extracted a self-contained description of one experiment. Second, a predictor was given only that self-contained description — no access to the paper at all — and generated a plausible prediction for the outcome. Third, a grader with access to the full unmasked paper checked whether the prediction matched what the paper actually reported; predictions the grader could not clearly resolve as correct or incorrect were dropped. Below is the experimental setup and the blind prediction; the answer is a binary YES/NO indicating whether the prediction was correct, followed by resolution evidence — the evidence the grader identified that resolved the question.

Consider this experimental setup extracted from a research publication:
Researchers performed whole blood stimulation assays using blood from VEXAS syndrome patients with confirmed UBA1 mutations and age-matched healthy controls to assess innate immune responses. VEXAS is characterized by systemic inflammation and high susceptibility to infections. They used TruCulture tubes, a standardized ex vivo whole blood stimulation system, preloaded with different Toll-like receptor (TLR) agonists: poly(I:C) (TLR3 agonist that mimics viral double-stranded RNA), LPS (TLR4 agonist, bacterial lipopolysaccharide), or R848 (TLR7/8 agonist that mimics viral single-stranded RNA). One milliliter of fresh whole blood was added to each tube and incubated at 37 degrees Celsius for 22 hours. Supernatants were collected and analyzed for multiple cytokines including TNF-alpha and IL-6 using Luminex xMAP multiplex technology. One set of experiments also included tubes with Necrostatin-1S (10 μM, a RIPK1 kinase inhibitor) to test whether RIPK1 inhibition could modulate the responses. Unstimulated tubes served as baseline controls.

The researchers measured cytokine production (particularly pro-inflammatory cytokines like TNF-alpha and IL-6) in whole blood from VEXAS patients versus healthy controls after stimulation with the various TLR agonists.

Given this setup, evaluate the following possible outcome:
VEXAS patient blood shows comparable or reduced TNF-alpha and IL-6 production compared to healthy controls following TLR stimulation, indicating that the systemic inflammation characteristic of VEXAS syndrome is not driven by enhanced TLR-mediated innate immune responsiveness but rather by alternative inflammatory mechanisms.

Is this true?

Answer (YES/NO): YES